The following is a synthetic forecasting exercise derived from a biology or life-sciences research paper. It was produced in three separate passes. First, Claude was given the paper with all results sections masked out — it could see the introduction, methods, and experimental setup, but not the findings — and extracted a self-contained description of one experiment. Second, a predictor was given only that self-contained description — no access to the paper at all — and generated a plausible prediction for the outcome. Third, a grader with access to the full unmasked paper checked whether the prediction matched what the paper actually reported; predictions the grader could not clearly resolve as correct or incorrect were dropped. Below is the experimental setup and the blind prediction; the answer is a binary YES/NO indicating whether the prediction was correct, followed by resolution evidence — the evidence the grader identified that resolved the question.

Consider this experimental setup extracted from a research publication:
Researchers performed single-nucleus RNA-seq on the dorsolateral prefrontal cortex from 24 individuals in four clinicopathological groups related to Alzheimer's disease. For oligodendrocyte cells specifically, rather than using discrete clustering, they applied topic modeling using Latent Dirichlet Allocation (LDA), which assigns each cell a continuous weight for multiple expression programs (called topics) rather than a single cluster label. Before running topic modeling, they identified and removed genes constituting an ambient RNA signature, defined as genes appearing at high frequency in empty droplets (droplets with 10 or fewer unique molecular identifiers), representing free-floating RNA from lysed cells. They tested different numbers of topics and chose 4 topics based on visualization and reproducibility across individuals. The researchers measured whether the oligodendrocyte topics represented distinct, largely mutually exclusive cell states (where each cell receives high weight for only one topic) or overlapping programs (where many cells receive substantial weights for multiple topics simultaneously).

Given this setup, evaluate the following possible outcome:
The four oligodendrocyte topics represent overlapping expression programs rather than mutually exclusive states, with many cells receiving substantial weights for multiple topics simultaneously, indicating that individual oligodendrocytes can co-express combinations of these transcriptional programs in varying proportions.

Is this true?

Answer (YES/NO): NO